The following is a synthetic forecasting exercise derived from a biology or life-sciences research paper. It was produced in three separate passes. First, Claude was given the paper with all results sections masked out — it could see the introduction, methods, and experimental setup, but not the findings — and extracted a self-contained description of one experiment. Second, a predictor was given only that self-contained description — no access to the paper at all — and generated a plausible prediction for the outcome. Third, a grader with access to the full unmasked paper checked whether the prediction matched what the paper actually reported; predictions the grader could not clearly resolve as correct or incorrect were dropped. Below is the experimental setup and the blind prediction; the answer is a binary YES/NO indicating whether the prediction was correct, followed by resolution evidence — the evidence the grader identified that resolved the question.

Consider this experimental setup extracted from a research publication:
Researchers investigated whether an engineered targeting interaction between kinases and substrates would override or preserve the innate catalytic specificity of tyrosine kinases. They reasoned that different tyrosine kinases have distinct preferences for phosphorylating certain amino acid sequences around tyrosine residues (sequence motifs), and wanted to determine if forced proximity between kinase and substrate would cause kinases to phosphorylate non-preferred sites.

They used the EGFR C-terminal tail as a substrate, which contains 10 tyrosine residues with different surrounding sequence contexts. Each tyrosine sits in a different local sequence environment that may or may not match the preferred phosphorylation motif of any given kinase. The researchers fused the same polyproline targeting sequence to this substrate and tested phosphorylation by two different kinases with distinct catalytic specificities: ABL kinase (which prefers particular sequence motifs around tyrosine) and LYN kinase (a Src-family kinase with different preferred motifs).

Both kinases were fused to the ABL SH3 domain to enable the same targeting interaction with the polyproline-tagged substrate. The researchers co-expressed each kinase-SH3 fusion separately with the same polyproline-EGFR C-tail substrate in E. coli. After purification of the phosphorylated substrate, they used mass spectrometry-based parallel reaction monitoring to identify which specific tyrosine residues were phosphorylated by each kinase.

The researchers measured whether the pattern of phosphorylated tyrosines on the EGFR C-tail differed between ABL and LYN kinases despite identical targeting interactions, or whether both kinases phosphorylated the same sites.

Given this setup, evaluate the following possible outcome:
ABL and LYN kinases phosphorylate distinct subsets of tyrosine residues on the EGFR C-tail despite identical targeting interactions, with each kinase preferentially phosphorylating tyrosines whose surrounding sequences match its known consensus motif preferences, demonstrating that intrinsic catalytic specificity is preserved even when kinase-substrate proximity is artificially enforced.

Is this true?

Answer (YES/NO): YES